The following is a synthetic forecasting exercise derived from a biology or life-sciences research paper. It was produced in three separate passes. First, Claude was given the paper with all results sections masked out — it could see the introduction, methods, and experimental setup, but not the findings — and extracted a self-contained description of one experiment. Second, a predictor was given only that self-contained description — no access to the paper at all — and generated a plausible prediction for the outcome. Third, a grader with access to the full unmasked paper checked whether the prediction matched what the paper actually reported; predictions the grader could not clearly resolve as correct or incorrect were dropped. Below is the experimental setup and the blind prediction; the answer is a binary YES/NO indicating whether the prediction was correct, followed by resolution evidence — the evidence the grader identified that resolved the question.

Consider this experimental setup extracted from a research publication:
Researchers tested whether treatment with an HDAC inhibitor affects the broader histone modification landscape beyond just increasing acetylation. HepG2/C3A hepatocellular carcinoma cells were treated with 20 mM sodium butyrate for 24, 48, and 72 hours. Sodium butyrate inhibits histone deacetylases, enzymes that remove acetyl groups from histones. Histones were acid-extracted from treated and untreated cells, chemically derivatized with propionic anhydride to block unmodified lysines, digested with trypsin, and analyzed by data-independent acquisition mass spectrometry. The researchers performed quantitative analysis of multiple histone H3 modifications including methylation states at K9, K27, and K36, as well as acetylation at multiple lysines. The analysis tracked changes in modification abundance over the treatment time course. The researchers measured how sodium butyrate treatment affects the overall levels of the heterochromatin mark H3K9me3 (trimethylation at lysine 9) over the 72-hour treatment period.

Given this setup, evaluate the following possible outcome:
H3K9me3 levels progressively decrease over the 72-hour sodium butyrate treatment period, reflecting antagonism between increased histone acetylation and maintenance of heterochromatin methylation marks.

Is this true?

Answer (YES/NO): NO